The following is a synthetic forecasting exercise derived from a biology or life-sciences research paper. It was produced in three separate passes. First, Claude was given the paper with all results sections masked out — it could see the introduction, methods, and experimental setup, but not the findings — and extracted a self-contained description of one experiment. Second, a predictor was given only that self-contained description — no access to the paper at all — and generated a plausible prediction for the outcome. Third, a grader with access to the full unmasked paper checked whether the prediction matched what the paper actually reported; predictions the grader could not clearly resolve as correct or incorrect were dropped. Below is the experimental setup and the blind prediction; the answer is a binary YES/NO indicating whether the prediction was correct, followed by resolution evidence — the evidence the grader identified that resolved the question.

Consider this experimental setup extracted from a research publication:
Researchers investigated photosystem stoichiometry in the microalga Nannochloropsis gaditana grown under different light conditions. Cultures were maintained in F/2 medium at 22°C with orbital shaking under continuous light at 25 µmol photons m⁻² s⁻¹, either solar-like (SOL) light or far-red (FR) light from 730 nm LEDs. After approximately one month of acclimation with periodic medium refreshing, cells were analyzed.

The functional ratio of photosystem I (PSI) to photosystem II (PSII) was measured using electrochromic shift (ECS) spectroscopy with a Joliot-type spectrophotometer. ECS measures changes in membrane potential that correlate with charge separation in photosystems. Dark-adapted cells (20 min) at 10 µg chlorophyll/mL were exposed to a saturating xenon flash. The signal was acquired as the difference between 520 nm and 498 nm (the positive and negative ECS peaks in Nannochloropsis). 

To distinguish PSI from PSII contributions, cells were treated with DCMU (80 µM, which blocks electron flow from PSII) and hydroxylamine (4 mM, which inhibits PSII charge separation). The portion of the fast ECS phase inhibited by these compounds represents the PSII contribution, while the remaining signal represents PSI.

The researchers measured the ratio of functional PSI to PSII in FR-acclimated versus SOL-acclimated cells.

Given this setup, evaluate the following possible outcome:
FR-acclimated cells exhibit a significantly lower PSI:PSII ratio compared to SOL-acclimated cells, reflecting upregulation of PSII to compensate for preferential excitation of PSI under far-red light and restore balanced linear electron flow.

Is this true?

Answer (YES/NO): YES